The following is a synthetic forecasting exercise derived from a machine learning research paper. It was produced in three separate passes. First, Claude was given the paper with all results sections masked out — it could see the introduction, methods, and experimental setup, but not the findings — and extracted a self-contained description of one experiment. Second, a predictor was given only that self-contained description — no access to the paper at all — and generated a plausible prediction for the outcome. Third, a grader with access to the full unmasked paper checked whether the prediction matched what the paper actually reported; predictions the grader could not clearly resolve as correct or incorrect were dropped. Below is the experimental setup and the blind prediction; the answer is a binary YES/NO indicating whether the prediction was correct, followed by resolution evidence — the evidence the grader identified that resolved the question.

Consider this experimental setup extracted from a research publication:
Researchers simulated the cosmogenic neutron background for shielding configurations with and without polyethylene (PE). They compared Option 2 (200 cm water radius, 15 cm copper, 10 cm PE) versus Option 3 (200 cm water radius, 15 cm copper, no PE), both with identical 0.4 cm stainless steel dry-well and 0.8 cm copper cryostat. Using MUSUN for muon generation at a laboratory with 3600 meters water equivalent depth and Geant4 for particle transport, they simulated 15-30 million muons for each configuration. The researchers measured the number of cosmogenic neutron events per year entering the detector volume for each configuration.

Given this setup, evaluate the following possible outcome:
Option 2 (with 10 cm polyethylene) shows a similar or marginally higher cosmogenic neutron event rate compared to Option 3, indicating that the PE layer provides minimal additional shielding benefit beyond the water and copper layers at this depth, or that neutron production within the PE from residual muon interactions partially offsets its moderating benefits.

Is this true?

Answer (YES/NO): NO